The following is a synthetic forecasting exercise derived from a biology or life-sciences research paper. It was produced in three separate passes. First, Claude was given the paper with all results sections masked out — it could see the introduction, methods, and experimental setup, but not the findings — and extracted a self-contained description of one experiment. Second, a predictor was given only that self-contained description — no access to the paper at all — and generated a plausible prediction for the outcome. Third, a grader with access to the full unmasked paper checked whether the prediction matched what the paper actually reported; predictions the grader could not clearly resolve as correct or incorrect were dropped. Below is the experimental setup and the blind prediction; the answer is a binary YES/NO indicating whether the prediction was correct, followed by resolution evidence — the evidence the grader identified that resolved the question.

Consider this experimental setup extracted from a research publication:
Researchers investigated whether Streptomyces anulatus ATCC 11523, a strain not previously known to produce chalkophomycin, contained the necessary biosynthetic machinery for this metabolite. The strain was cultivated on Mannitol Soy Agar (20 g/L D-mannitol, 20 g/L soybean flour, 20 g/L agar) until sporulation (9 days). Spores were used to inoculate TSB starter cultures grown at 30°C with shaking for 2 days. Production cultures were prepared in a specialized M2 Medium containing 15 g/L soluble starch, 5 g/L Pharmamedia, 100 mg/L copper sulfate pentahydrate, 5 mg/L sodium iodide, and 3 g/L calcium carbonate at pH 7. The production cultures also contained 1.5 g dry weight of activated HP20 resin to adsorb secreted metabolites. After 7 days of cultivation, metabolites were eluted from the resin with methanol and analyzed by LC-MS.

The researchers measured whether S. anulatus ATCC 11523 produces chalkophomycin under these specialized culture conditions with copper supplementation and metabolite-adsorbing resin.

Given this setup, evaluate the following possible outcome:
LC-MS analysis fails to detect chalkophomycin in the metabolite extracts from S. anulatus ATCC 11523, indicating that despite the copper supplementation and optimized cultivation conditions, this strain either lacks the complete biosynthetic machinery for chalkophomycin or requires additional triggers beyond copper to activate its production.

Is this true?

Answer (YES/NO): NO